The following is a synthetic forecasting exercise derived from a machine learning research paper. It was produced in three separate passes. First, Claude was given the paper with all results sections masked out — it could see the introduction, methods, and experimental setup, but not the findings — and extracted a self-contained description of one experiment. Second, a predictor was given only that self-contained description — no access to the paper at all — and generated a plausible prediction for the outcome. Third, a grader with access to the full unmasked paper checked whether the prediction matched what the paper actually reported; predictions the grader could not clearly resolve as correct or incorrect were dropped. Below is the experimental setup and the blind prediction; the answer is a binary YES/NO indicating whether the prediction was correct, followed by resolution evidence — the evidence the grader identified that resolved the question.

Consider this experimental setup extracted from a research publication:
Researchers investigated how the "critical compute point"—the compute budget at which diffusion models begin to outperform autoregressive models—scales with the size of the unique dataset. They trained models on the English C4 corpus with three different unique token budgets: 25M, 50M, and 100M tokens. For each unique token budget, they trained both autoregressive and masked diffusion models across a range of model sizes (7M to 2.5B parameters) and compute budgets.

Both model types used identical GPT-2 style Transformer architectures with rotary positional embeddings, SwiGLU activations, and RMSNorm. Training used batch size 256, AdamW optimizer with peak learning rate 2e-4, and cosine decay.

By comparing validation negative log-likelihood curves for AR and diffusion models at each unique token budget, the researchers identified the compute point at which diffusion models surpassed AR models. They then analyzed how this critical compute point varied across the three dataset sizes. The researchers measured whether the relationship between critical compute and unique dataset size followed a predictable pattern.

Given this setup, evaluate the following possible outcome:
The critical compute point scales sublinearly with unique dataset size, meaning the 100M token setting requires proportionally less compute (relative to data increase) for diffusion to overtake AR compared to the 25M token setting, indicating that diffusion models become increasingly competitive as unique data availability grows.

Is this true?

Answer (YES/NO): NO